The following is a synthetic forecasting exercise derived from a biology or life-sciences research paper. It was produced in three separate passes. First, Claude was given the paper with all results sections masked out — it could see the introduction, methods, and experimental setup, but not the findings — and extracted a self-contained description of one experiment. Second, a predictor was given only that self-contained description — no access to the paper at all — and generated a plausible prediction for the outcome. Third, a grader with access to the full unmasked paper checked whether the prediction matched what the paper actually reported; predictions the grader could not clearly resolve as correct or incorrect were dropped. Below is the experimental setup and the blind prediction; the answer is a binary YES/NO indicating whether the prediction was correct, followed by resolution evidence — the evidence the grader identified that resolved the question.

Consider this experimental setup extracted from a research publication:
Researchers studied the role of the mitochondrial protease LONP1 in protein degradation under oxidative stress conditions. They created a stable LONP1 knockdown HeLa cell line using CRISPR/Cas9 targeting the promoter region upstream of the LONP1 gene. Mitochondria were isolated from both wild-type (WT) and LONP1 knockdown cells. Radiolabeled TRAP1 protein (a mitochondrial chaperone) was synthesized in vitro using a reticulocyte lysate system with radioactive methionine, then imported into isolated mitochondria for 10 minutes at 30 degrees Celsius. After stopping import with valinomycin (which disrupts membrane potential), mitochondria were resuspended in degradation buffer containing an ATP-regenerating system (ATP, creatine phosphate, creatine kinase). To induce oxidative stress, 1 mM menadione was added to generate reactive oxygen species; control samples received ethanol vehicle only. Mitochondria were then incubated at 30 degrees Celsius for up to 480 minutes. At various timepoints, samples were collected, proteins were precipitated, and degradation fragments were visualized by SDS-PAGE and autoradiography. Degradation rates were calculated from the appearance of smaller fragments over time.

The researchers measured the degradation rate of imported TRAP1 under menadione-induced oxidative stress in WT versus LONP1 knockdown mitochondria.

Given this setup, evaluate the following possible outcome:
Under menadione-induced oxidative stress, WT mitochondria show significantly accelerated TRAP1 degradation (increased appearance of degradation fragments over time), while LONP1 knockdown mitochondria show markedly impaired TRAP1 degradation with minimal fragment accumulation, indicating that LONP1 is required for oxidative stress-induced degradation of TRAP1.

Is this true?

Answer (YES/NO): NO